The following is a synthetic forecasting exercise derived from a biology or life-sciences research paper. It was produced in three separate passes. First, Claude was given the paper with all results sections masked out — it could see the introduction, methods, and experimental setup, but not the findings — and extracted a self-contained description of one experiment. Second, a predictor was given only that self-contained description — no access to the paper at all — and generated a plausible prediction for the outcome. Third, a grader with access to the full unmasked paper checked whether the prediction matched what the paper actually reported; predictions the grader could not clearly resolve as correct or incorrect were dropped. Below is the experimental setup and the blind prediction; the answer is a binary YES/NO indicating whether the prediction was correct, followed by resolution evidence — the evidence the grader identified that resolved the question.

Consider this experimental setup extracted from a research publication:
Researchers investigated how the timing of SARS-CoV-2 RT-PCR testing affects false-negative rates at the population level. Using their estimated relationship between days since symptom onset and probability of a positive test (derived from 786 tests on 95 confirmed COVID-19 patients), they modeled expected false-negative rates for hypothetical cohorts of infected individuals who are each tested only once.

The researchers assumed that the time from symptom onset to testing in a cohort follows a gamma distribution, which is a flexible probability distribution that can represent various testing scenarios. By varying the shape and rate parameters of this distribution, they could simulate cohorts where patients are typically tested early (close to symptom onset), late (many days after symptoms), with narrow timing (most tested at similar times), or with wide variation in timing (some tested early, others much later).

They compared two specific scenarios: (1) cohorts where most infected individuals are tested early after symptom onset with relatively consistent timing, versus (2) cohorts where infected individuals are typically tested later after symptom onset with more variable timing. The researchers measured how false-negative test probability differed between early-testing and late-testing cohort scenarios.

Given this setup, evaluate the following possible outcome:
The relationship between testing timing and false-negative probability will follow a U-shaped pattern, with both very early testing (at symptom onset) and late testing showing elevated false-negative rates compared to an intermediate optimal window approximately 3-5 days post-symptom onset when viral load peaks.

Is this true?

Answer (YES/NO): NO